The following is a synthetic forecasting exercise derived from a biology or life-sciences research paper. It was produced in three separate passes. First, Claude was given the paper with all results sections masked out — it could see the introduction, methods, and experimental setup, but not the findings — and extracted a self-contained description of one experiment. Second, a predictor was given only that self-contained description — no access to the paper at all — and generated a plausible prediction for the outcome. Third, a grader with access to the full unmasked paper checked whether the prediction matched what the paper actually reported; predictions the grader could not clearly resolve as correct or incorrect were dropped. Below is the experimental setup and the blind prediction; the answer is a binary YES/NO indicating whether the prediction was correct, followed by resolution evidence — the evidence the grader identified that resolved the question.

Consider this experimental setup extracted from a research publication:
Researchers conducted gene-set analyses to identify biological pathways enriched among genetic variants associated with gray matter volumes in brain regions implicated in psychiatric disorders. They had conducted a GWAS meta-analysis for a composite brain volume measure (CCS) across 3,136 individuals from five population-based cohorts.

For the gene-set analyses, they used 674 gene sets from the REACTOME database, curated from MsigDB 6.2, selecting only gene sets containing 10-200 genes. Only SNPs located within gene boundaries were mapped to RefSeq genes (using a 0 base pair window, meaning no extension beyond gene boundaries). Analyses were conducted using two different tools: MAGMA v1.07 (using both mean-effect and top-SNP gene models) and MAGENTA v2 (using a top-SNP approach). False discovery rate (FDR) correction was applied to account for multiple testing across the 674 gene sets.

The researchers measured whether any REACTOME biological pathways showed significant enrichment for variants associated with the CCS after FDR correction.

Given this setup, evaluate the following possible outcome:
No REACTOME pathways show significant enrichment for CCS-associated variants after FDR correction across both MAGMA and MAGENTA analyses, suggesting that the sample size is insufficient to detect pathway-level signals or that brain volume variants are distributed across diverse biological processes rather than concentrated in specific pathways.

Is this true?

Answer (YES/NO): NO